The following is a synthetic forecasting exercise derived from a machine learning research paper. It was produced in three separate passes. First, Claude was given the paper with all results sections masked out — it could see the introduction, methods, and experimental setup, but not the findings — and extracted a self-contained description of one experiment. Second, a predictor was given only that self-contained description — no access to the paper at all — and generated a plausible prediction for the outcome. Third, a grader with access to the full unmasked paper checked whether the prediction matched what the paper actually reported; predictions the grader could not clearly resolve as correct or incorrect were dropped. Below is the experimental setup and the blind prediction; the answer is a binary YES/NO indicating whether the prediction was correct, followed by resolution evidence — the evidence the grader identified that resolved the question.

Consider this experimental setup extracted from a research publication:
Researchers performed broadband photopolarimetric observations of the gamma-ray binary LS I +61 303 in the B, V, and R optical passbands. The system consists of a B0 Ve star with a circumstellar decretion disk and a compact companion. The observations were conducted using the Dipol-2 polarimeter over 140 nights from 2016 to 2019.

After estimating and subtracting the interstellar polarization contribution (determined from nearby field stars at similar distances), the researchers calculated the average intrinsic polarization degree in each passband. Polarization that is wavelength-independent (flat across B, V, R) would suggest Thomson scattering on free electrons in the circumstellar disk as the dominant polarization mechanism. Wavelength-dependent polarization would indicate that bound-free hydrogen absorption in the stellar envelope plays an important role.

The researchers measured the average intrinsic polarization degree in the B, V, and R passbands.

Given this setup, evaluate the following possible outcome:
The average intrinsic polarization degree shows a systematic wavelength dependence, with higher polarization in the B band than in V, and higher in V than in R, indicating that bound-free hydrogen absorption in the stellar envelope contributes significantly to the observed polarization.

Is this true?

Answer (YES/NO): NO